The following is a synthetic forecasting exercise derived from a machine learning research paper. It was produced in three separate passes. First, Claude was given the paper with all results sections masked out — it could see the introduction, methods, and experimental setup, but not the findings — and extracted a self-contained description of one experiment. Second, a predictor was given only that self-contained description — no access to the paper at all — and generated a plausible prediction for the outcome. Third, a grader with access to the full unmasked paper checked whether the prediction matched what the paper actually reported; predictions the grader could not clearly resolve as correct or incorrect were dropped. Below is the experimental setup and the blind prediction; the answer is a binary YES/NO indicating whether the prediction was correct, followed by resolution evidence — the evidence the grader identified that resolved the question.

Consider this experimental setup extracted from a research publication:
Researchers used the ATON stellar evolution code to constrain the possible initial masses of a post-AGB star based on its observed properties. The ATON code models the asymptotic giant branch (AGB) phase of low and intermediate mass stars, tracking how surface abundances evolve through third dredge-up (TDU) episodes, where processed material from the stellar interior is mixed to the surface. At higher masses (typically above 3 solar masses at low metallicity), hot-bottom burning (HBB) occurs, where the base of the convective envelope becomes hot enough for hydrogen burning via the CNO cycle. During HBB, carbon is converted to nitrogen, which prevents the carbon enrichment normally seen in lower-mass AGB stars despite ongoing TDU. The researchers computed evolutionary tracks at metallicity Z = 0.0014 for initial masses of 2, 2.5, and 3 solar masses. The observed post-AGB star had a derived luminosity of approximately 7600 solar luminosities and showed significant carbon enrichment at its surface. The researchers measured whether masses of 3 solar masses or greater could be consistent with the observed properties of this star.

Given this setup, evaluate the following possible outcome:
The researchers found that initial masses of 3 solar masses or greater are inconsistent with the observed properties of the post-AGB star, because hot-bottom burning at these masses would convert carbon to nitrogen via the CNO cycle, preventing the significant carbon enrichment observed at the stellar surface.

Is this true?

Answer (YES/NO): YES